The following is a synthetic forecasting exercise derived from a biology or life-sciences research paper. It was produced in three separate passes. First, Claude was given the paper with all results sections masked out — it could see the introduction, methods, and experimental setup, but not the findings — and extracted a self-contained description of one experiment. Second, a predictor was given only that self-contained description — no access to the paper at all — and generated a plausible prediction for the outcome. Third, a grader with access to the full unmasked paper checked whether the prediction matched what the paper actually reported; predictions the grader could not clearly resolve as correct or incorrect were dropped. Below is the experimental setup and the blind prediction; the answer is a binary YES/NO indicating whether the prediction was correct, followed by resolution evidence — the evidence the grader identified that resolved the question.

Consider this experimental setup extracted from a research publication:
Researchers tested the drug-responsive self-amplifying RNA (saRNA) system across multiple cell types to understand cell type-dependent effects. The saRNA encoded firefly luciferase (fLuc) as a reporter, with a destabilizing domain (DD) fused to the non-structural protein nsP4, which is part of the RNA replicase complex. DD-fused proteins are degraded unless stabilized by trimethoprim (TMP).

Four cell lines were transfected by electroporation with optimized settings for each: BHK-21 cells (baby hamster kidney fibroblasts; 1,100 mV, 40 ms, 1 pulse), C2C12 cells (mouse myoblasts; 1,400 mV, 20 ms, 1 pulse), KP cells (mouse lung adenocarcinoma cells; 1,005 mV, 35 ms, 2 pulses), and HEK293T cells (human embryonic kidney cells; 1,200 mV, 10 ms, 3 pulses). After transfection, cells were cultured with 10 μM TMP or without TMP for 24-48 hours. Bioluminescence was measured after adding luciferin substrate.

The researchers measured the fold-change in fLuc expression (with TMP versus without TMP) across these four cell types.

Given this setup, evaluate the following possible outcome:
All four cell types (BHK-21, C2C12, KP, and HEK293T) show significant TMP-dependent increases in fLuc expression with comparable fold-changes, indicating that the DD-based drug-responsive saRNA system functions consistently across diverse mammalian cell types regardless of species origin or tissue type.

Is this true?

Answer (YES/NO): NO